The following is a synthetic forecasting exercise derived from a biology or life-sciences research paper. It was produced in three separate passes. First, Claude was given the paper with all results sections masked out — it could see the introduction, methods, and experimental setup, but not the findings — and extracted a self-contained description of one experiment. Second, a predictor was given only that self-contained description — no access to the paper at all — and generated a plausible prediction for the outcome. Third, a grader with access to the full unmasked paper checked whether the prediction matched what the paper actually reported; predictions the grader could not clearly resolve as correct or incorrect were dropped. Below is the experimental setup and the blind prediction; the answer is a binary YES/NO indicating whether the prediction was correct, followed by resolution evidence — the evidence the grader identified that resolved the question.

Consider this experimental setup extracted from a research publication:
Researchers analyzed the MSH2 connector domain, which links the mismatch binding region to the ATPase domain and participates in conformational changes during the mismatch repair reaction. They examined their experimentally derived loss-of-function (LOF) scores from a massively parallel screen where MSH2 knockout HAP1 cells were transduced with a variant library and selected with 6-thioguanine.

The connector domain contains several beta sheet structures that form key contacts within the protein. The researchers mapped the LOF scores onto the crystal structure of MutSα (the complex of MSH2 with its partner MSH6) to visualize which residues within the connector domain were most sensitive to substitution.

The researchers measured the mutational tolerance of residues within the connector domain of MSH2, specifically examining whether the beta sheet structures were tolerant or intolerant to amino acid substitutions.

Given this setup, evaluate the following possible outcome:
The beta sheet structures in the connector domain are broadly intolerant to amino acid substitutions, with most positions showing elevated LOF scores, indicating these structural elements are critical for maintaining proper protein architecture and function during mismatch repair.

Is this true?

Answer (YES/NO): YES